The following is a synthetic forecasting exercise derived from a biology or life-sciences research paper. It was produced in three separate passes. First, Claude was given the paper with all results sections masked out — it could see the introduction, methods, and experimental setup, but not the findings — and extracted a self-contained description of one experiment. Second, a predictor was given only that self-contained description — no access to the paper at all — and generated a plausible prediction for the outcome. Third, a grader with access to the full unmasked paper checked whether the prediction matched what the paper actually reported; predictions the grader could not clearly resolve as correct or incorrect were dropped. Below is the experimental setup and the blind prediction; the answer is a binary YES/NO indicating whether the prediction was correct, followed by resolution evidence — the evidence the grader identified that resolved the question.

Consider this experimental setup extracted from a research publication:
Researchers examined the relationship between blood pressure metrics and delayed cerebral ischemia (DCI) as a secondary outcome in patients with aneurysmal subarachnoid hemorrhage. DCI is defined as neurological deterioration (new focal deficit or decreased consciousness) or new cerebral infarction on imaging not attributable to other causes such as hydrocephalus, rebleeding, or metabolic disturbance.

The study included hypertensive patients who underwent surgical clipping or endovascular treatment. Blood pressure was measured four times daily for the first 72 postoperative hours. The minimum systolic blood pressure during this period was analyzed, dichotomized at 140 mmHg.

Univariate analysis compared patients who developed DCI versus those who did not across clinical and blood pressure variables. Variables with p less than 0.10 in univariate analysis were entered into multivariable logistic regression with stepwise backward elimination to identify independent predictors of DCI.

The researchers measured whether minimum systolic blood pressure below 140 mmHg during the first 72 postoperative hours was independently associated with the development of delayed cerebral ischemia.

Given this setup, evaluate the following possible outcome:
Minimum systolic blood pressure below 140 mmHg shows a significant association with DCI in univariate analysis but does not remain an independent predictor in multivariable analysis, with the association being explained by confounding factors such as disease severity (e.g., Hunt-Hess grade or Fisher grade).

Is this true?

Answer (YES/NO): NO